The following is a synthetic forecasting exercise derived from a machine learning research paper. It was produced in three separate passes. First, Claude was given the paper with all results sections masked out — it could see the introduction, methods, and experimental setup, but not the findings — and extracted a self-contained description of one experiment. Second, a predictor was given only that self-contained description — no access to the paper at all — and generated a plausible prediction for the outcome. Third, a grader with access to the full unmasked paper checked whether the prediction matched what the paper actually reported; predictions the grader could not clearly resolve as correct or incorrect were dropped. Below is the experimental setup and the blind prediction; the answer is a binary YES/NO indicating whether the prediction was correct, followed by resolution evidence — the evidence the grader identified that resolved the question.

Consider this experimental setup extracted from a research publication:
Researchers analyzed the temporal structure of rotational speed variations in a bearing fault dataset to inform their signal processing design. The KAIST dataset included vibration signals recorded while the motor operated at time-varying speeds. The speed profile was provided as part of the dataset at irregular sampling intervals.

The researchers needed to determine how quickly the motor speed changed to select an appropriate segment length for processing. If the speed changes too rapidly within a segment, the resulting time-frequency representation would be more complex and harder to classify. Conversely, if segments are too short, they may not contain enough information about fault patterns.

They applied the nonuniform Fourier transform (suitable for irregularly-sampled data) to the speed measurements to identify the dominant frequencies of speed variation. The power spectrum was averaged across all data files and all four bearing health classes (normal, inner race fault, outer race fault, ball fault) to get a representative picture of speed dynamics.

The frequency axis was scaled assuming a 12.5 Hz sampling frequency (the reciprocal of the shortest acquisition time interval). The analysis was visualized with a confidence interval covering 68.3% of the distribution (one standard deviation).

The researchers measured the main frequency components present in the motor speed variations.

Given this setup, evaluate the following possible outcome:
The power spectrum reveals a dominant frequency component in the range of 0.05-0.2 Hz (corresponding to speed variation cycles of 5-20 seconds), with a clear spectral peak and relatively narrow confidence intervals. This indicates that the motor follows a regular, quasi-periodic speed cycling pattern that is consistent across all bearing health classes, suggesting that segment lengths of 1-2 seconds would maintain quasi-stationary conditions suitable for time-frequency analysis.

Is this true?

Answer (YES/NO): NO